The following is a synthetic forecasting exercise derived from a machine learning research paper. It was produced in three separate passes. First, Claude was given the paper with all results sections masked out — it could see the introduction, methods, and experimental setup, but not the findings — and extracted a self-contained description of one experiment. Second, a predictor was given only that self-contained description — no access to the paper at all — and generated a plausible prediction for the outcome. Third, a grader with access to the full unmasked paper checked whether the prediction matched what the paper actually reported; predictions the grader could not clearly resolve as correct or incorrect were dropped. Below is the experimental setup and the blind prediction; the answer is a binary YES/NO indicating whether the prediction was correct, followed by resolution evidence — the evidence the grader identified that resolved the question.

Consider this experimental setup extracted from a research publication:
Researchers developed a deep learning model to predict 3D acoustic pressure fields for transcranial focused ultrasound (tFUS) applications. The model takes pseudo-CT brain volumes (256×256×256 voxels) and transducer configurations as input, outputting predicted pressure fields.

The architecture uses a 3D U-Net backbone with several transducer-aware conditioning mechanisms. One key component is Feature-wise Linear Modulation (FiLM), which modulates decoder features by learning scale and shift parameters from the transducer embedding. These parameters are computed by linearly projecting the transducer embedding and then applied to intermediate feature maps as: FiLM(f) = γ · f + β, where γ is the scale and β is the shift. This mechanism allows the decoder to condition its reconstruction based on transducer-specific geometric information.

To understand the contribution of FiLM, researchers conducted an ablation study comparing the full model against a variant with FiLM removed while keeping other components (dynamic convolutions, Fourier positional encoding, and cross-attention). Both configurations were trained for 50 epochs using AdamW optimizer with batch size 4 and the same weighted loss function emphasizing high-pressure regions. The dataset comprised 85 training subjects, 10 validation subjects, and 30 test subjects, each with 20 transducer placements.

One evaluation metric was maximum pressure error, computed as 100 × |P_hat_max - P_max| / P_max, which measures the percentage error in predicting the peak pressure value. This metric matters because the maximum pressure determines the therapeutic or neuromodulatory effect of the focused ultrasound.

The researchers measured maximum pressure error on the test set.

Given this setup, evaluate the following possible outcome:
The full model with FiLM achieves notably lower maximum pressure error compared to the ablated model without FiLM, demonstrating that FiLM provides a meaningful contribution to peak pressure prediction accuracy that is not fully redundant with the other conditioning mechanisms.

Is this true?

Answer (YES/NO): NO